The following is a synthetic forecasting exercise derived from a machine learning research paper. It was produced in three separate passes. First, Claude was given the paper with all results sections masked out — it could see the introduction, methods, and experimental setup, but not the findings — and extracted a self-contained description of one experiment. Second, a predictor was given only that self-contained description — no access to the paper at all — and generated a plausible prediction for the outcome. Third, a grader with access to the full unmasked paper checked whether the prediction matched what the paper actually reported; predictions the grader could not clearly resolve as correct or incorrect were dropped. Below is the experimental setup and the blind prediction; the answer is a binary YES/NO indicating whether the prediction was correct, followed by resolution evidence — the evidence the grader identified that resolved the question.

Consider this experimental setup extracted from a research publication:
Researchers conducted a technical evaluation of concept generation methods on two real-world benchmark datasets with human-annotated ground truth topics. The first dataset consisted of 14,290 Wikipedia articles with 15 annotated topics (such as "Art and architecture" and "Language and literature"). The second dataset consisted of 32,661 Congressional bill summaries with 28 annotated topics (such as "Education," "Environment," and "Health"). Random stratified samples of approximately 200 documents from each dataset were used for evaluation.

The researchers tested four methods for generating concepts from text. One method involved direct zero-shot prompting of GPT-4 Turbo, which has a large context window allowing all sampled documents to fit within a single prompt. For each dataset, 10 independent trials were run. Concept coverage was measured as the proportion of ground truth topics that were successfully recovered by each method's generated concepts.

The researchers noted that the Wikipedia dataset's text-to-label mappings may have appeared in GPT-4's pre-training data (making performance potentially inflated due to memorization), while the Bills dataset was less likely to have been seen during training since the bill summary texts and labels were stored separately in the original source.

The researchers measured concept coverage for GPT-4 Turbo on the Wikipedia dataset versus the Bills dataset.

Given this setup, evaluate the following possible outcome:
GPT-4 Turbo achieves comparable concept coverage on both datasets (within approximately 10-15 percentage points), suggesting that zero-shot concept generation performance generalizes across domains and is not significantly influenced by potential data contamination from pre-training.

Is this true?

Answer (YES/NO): NO